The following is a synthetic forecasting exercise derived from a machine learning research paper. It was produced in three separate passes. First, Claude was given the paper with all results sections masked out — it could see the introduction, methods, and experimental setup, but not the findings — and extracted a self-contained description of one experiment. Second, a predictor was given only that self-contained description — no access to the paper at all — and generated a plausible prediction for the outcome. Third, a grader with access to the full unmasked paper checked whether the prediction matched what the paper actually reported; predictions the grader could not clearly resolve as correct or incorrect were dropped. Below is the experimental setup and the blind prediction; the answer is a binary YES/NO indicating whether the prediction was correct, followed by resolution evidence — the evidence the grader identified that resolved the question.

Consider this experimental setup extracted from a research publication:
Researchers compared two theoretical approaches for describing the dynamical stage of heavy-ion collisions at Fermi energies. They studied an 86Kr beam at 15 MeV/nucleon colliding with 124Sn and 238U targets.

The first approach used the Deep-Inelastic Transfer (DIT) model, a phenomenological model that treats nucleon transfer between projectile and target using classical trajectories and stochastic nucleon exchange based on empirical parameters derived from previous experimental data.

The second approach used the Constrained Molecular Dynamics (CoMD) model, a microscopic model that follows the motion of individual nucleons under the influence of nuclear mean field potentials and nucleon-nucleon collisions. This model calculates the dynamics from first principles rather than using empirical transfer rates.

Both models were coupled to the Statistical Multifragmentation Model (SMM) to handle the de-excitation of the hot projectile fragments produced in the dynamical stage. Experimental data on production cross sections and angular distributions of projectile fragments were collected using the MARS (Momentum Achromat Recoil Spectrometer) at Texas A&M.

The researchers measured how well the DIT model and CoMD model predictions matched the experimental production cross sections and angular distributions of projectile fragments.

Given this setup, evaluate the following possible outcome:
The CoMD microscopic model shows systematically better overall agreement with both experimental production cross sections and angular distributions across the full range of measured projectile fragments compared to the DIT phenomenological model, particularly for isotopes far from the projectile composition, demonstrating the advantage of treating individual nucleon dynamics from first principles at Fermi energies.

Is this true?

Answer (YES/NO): NO